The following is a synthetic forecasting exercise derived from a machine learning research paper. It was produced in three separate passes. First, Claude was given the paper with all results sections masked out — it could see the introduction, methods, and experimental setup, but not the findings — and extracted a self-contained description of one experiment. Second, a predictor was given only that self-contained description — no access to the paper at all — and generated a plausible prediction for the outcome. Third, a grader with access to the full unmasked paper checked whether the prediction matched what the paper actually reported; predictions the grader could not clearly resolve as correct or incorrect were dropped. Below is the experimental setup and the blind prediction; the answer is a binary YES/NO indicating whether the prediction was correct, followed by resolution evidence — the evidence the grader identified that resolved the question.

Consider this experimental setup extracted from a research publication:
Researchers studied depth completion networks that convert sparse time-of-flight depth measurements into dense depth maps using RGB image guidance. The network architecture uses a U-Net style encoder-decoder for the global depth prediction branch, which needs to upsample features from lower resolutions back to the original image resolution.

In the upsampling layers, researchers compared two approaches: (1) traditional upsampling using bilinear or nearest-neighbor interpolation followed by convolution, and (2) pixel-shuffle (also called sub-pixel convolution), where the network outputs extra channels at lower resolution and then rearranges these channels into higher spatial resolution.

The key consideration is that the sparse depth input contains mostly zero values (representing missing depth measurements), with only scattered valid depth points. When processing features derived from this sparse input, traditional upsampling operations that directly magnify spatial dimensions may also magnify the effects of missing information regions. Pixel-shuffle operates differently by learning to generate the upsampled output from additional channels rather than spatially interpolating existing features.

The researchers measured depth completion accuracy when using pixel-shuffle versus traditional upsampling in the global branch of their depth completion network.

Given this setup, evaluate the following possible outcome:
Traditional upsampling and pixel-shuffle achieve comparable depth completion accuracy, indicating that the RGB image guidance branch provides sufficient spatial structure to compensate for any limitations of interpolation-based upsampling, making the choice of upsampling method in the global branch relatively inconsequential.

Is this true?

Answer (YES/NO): NO